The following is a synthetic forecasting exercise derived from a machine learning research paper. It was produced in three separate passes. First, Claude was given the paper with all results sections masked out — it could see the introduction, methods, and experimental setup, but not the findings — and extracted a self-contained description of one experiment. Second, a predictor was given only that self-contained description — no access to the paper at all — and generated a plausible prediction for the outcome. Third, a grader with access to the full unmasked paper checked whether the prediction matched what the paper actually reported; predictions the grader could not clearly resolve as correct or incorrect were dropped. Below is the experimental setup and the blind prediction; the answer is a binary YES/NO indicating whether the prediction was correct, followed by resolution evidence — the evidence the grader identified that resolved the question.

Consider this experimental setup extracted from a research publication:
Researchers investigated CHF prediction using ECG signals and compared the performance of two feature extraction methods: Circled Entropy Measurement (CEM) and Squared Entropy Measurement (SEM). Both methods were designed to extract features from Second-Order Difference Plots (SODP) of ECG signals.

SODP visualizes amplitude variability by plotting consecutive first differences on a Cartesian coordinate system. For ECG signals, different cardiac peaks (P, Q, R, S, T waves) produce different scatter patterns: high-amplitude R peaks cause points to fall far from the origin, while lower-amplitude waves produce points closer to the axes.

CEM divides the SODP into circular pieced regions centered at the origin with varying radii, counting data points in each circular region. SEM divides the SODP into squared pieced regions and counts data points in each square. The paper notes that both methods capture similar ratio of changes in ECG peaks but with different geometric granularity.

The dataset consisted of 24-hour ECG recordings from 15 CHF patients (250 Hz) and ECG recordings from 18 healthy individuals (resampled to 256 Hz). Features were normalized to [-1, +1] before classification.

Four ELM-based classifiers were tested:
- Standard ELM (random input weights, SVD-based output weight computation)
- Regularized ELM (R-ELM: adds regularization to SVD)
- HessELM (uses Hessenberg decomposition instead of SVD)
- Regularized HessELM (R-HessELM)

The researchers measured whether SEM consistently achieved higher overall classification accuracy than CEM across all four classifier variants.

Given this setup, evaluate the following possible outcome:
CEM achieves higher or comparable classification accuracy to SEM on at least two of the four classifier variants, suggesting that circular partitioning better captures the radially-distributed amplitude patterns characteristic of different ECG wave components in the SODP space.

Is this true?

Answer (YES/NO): NO